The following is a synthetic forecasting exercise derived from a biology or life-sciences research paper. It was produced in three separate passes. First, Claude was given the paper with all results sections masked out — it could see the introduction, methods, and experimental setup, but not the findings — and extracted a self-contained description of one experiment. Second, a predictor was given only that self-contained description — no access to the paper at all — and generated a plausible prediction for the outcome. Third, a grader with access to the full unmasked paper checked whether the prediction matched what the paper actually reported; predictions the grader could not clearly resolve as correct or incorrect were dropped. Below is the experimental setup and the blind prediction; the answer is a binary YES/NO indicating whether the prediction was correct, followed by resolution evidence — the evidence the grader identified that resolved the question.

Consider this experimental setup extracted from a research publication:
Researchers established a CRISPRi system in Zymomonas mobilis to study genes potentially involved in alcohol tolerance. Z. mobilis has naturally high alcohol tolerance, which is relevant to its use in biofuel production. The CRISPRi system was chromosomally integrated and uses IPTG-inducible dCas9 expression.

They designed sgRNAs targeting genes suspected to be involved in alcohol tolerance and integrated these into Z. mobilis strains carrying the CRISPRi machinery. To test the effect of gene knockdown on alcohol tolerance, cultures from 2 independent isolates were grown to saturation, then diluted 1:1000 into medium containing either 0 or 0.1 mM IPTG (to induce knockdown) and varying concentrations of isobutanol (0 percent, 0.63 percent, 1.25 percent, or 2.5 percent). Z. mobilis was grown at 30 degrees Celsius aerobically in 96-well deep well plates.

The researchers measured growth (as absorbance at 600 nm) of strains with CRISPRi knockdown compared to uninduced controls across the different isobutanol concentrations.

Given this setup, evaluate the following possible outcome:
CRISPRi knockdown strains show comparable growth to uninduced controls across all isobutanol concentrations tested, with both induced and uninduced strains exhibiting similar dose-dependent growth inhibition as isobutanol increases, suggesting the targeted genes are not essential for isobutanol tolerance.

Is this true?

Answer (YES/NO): NO